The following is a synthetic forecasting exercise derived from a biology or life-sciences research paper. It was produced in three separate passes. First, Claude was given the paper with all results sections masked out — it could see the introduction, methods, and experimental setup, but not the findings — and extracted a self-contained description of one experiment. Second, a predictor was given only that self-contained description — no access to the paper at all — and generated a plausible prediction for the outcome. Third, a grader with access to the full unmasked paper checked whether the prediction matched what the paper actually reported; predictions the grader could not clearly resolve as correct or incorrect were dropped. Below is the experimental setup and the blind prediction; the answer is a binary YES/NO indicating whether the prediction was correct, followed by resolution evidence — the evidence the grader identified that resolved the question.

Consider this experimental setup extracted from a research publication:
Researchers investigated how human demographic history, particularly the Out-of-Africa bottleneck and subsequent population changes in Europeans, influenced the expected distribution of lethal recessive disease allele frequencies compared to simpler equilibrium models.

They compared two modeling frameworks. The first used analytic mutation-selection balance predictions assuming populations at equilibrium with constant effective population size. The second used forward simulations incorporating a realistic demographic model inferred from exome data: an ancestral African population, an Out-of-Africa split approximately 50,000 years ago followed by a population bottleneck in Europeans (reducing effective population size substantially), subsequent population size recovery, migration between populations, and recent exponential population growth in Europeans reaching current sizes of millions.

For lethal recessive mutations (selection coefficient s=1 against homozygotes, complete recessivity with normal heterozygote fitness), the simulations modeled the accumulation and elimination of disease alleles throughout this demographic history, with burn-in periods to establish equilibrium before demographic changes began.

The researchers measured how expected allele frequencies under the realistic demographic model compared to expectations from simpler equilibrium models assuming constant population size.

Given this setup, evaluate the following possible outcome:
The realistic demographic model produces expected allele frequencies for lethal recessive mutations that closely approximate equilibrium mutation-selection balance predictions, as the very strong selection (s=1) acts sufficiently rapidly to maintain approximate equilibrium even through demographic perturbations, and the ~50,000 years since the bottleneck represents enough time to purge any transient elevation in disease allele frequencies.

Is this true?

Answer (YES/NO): NO